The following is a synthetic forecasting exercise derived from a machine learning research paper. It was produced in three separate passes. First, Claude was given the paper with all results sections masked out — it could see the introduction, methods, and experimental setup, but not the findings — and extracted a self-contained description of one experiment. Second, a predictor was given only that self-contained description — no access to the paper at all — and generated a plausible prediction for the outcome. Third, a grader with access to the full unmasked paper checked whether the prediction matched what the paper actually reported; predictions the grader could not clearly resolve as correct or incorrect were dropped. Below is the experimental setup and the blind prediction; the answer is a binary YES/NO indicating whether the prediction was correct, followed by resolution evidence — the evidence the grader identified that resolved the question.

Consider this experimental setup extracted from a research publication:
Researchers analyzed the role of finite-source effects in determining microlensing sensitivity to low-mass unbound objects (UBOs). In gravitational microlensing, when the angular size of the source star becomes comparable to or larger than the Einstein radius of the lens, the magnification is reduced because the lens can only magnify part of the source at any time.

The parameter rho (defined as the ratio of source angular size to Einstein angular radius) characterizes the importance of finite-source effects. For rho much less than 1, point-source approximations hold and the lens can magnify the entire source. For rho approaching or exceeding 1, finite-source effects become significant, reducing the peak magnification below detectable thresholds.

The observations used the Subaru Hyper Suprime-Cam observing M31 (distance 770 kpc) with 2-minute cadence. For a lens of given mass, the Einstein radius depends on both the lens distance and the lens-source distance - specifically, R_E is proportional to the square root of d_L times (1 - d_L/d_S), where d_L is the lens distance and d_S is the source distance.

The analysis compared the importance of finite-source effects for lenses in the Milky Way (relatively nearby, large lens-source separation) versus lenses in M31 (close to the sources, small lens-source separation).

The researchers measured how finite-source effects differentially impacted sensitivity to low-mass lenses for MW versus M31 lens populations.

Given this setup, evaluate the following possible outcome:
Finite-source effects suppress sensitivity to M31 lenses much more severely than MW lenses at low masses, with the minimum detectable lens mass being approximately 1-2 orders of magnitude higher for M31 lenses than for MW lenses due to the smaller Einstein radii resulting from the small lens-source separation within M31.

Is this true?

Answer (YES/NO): NO